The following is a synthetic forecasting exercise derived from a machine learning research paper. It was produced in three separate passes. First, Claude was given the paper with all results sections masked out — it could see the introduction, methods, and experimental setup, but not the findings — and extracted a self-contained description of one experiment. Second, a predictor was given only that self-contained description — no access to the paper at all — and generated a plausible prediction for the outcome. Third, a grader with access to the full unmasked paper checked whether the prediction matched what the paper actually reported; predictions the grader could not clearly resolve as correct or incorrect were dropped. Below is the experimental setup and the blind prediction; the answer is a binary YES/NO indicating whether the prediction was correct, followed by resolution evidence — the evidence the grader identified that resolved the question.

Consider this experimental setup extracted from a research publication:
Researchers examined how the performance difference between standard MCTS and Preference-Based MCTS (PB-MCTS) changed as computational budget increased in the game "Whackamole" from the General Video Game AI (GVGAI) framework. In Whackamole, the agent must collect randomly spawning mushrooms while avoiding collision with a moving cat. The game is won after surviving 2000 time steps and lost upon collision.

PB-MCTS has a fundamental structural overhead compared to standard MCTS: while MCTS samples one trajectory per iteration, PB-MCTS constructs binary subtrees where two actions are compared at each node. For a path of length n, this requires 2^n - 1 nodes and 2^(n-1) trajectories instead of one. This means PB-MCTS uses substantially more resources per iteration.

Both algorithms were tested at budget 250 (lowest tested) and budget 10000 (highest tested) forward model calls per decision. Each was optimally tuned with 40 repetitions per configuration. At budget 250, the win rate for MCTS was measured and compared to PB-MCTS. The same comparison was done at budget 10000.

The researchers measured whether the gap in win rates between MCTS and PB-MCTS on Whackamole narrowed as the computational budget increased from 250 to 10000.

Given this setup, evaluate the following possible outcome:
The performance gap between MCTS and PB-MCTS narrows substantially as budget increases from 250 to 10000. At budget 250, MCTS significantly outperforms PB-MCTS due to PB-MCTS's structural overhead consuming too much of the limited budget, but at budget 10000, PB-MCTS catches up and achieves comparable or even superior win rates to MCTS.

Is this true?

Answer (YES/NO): YES